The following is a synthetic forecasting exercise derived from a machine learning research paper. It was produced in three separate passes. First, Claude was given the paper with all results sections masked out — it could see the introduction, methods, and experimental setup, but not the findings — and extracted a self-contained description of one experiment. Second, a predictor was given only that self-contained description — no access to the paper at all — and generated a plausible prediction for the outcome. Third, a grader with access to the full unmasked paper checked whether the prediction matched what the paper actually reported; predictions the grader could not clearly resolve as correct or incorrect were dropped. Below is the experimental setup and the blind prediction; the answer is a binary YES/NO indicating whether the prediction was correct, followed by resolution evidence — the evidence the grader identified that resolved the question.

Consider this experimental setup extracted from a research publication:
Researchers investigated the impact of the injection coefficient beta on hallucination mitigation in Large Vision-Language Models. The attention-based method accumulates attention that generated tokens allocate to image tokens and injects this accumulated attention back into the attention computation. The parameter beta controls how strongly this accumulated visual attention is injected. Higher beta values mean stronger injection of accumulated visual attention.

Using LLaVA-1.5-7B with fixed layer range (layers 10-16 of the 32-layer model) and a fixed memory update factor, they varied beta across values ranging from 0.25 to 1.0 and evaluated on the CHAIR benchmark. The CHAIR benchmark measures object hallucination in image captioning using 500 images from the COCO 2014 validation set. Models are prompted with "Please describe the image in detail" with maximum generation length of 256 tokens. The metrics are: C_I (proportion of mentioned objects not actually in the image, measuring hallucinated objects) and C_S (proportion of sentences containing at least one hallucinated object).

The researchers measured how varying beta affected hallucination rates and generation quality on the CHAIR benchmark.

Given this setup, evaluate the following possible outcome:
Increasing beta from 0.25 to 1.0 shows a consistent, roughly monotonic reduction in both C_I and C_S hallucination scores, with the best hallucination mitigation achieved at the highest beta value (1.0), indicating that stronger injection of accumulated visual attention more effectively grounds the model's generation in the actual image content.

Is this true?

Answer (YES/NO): NO